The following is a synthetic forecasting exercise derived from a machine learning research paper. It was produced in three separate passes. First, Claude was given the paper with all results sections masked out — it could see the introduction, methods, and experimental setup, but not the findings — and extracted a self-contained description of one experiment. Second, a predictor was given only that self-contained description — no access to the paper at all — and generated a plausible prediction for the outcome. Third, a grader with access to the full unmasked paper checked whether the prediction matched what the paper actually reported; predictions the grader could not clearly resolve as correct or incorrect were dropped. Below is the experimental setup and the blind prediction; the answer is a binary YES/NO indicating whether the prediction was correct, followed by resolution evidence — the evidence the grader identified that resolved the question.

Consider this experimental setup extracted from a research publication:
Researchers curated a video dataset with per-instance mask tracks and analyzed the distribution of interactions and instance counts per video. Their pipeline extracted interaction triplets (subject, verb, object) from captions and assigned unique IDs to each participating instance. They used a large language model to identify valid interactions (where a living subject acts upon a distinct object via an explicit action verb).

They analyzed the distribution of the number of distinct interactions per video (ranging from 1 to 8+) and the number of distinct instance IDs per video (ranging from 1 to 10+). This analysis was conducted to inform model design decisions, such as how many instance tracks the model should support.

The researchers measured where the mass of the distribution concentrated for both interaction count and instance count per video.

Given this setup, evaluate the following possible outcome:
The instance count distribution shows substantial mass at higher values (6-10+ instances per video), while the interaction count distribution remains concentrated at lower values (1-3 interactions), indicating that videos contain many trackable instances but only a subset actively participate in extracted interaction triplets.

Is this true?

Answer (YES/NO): NO